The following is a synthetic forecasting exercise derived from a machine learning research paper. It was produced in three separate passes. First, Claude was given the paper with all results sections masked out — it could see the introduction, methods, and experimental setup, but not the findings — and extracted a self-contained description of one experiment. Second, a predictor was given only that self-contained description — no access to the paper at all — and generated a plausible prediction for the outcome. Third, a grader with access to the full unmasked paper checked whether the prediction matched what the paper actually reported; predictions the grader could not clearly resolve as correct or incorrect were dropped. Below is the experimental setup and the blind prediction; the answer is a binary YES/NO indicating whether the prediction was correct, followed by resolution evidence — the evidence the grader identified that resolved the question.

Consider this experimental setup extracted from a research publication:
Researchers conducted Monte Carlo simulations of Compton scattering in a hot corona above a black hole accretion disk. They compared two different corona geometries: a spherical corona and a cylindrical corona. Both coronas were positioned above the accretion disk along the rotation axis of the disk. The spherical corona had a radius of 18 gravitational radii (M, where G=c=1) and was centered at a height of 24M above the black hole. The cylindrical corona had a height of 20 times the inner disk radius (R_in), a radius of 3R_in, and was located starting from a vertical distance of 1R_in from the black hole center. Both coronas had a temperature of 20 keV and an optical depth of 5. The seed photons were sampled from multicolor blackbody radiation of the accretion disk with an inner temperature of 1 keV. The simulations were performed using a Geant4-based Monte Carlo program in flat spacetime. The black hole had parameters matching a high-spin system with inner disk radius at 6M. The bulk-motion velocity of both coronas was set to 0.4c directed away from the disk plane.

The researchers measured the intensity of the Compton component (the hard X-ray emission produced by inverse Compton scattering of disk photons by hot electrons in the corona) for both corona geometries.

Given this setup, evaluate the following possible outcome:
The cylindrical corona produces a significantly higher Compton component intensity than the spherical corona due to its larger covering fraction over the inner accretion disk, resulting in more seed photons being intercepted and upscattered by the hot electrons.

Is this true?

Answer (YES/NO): YES